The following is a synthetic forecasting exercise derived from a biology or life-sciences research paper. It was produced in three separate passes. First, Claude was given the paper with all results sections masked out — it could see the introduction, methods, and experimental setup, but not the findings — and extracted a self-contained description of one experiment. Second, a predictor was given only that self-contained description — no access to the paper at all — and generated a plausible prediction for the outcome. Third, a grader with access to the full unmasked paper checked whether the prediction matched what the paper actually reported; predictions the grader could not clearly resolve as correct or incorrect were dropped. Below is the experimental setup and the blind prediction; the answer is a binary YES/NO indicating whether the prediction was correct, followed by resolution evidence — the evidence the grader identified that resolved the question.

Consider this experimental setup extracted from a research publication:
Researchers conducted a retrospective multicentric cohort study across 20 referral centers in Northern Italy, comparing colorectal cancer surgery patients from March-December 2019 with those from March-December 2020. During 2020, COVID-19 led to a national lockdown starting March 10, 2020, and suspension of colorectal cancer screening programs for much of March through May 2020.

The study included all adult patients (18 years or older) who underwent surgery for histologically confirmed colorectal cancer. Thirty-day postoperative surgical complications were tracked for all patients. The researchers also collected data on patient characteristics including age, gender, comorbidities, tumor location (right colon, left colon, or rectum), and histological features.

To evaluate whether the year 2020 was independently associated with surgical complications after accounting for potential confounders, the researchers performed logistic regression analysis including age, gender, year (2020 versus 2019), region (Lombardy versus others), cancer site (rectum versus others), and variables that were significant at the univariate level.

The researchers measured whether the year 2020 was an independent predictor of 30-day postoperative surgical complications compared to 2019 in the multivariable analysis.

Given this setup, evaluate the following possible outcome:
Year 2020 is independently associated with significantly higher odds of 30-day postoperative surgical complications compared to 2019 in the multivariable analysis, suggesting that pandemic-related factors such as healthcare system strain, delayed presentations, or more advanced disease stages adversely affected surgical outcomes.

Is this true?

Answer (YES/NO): NO